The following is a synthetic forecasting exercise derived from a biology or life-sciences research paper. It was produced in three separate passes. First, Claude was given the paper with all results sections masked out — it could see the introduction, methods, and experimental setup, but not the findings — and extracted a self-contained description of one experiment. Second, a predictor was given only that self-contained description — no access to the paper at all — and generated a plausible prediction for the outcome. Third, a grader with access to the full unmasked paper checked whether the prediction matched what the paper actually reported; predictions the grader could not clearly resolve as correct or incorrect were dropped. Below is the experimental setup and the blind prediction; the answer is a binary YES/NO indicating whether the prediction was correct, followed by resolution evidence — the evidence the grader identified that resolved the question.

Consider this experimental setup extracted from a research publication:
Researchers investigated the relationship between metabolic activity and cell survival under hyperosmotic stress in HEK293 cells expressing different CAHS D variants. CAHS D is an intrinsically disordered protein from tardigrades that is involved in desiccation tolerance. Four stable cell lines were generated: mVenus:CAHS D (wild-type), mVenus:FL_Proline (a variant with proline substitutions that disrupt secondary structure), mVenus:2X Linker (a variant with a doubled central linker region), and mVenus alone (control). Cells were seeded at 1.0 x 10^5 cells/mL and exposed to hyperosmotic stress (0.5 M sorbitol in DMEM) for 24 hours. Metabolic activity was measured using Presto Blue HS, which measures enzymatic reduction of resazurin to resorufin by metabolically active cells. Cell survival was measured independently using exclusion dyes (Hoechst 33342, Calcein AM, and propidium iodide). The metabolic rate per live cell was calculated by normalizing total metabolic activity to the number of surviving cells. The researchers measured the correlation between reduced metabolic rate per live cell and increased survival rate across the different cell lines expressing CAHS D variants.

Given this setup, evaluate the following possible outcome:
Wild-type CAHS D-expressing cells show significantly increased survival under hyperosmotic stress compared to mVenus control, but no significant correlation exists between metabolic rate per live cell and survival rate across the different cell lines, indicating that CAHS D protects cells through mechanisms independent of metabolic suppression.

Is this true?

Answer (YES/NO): NO